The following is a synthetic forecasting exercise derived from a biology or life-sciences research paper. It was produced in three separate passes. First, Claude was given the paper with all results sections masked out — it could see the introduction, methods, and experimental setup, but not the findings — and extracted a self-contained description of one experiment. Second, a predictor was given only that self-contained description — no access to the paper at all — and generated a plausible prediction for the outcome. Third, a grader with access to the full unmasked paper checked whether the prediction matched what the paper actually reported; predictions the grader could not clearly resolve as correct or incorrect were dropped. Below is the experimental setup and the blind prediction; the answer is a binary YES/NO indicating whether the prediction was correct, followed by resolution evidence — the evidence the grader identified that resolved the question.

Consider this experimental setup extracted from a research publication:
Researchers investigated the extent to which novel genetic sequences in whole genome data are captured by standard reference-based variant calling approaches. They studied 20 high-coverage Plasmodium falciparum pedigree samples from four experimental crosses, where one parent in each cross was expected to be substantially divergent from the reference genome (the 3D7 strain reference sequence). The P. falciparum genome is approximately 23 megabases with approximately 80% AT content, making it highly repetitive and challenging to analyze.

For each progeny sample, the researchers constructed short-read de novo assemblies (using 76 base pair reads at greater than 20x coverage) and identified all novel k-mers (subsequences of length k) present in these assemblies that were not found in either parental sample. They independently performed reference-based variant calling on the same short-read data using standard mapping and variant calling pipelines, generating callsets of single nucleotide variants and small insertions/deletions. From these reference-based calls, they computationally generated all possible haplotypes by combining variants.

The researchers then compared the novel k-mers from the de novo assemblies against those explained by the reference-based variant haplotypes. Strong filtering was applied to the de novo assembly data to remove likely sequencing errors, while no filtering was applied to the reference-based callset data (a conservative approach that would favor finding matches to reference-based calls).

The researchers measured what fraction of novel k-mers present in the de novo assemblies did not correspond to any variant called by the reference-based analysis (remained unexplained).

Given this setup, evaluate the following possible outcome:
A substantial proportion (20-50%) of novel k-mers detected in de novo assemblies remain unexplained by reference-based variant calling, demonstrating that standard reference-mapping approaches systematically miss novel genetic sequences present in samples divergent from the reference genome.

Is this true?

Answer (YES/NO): YES